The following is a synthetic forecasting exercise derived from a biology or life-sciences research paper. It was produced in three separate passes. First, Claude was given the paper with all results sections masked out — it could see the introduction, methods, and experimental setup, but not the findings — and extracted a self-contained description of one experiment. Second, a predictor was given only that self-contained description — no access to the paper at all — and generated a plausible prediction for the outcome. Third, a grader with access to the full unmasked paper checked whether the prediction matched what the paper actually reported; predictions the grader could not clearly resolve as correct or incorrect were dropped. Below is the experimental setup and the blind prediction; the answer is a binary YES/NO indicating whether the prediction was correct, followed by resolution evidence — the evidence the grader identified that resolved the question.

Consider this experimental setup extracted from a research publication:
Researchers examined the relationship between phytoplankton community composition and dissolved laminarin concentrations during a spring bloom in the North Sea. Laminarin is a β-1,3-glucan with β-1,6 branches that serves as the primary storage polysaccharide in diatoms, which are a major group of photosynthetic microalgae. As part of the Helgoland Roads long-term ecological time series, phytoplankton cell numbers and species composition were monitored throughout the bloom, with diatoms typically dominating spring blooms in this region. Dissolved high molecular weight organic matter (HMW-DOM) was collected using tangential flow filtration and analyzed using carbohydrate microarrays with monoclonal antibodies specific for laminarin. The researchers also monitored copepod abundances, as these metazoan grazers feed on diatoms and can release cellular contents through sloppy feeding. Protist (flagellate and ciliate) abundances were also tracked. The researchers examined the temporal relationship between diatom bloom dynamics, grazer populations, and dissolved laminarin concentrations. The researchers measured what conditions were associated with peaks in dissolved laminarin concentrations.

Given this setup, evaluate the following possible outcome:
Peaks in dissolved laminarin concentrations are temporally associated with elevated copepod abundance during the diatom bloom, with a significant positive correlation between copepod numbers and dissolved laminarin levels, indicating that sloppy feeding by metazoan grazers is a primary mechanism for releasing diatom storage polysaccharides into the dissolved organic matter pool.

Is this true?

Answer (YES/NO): NO